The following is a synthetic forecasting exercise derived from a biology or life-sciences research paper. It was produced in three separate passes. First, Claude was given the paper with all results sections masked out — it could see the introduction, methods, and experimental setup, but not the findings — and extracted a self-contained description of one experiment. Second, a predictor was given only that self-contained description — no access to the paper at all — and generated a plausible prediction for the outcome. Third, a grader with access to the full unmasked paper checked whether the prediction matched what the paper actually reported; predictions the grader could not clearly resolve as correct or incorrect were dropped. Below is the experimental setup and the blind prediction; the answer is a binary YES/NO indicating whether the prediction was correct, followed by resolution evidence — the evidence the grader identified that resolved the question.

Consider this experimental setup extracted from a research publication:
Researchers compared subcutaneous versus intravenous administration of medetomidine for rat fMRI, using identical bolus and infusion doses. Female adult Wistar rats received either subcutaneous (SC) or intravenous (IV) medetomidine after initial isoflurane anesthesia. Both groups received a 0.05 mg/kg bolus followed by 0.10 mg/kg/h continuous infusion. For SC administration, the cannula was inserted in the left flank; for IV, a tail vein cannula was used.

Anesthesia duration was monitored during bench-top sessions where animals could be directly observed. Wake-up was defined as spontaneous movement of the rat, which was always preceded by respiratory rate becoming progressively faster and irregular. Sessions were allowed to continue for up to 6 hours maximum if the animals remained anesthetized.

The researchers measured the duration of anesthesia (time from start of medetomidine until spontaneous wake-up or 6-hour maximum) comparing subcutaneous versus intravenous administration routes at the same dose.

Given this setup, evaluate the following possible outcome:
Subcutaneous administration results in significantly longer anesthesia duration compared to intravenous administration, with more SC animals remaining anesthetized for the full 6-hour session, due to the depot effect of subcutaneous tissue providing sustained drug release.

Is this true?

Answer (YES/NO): NO